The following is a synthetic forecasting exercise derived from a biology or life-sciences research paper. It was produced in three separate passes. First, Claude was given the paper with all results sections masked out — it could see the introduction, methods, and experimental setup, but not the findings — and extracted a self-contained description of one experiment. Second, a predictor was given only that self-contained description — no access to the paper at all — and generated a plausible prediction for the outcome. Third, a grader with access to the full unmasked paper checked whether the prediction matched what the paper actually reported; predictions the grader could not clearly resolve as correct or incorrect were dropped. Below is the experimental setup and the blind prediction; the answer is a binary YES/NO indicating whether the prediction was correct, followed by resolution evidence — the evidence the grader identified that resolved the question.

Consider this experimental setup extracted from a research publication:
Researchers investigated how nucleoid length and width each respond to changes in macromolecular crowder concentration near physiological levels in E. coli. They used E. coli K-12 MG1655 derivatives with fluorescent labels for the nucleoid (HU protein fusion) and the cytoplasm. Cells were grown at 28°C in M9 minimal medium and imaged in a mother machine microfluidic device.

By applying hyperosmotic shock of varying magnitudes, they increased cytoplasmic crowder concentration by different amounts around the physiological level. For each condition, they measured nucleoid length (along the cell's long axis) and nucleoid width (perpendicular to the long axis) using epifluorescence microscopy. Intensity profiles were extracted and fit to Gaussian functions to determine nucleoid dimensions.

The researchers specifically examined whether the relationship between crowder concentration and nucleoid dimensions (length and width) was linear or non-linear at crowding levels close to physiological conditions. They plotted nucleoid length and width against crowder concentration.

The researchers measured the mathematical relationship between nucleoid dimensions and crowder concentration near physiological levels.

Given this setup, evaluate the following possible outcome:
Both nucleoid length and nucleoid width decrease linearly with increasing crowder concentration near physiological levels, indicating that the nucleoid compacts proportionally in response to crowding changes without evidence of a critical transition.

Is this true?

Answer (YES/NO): NO